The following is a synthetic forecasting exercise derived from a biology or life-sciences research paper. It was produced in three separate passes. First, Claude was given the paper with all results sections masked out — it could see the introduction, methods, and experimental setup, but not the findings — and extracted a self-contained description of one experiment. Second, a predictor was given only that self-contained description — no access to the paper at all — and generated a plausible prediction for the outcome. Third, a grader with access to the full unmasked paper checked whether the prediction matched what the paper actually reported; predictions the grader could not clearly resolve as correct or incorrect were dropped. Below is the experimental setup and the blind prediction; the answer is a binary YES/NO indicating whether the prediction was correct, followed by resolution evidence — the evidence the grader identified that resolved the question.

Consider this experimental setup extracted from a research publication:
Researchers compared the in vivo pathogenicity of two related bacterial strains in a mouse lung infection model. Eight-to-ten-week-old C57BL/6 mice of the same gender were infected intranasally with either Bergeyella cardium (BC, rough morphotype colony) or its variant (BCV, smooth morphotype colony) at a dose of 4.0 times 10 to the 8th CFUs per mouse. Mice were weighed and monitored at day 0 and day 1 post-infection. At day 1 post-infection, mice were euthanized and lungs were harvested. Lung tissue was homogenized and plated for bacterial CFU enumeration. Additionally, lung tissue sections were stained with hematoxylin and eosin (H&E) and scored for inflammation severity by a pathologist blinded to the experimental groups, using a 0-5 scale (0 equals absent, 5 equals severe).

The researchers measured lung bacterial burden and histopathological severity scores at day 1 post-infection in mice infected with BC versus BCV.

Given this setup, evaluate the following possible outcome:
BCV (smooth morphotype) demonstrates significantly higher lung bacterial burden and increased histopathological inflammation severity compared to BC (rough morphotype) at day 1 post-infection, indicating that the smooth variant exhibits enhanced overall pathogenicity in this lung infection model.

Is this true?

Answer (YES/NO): YES